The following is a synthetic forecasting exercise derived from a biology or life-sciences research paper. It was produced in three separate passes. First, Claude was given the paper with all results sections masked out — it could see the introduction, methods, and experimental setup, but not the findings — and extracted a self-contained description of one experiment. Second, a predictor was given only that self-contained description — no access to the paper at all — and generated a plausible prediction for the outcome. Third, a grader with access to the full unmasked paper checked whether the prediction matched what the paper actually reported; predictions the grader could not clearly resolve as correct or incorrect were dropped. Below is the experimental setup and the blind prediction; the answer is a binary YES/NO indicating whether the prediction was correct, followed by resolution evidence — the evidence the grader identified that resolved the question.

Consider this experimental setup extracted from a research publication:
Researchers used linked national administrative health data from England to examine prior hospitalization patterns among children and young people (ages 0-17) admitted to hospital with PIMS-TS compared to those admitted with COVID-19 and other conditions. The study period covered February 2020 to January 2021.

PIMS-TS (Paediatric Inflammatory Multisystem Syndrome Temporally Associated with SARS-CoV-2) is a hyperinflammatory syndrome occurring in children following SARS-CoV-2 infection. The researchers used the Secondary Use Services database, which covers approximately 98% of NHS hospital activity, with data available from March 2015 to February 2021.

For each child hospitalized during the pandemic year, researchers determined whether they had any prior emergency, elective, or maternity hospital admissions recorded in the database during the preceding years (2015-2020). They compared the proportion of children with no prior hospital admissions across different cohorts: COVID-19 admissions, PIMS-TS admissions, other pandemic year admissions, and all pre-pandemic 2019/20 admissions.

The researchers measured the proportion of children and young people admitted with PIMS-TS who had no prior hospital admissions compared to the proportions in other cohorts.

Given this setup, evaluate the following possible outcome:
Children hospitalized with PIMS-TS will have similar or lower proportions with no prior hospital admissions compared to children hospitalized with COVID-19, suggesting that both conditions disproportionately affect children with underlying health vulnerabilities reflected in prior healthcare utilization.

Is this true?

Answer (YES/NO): NO